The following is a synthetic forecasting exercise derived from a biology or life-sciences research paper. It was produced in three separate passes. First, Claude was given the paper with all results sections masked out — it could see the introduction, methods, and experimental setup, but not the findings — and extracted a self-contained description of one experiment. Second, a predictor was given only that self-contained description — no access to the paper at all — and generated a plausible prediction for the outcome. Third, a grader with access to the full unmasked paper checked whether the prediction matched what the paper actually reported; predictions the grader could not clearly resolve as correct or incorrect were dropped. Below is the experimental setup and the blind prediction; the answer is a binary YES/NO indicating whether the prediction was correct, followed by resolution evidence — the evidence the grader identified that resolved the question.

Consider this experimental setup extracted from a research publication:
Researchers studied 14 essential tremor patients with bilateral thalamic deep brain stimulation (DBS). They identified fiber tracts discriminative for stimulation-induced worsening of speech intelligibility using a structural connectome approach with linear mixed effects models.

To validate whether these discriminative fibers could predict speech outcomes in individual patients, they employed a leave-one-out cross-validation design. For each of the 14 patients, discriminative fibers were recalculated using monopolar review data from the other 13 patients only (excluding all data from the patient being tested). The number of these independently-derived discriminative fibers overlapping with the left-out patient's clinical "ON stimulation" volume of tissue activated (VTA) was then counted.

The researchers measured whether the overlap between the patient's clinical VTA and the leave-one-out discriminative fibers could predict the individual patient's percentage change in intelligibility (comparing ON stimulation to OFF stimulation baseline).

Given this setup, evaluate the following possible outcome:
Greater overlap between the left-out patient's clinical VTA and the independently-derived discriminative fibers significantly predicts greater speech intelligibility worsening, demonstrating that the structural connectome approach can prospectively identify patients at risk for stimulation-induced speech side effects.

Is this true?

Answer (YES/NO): YES